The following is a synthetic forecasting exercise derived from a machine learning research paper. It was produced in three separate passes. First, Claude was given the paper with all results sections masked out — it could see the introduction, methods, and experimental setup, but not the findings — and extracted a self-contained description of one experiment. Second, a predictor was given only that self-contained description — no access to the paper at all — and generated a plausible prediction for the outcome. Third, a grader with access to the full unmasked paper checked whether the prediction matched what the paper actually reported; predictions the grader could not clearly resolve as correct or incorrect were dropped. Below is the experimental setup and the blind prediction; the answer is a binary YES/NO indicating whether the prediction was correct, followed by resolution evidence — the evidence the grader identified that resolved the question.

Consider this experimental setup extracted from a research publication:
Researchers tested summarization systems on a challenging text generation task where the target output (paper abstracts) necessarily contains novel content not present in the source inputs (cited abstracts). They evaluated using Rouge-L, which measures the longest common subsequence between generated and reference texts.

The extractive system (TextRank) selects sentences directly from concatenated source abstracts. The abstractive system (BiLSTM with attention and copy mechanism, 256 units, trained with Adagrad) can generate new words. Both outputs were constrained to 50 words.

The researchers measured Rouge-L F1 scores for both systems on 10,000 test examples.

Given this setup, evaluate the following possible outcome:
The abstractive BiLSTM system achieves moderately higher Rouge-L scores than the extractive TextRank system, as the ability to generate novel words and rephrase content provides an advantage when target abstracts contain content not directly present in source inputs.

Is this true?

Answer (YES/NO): NO